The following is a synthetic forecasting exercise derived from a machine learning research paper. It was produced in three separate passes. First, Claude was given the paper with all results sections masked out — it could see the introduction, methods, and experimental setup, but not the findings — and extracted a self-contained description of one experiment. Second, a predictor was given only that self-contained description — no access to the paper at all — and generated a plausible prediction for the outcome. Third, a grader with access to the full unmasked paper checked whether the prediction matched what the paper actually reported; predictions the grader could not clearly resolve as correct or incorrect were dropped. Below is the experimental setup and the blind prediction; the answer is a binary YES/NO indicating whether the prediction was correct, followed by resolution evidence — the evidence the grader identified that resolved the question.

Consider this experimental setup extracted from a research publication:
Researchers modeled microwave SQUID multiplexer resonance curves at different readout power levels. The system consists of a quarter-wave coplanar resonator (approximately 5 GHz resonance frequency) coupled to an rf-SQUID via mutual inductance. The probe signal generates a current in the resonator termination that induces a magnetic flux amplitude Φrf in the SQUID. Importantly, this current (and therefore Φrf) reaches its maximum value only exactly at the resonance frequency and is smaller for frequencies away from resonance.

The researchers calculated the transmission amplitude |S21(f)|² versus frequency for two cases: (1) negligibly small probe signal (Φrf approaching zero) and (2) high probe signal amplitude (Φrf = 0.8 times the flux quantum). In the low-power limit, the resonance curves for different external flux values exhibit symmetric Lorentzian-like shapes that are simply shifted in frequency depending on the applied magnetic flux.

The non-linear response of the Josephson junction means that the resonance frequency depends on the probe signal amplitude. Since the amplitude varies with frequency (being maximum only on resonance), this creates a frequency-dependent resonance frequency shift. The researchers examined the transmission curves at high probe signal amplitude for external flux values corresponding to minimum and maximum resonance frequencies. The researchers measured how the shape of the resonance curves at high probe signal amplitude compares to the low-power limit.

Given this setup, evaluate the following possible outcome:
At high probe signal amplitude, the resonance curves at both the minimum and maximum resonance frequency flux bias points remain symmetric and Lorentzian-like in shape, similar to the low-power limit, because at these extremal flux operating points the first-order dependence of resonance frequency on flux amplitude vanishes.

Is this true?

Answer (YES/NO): NO